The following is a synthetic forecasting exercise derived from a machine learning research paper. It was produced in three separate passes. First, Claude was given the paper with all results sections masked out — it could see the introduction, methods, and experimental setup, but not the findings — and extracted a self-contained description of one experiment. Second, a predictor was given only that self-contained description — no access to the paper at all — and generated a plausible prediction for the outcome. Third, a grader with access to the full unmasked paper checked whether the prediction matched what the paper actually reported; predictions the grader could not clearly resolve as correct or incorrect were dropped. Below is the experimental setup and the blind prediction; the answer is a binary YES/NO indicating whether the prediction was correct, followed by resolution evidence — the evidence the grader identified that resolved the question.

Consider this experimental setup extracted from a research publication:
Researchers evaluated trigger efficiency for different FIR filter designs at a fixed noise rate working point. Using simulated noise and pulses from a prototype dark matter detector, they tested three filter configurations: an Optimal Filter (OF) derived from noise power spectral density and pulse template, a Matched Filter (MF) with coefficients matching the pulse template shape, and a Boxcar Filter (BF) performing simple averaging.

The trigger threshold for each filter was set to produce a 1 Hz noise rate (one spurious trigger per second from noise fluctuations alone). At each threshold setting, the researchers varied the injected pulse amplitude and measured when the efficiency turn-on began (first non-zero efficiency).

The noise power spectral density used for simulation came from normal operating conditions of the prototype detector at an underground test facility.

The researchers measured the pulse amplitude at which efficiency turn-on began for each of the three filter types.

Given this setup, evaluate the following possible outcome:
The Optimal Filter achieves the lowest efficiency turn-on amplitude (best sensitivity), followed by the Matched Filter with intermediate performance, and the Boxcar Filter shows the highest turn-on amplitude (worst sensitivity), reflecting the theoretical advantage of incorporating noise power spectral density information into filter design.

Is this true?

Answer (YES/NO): NO